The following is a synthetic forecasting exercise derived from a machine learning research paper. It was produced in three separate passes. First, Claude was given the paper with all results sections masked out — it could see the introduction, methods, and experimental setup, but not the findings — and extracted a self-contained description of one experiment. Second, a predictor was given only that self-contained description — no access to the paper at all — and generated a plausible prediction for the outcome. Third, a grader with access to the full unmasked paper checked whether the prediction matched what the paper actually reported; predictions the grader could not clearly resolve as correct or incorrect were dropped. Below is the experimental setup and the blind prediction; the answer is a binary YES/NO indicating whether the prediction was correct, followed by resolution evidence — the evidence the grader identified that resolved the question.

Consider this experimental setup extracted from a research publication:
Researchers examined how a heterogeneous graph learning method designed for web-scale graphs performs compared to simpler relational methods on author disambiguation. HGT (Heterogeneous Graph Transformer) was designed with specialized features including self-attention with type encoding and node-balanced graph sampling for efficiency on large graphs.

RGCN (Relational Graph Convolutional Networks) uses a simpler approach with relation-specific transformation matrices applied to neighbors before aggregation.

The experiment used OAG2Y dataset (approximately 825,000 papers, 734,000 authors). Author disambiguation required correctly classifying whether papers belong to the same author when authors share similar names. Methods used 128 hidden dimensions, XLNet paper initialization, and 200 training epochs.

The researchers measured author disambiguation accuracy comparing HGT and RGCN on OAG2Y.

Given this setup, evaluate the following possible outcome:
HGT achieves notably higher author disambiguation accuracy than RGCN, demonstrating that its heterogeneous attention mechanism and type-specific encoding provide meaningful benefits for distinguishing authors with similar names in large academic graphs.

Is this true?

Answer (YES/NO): YES